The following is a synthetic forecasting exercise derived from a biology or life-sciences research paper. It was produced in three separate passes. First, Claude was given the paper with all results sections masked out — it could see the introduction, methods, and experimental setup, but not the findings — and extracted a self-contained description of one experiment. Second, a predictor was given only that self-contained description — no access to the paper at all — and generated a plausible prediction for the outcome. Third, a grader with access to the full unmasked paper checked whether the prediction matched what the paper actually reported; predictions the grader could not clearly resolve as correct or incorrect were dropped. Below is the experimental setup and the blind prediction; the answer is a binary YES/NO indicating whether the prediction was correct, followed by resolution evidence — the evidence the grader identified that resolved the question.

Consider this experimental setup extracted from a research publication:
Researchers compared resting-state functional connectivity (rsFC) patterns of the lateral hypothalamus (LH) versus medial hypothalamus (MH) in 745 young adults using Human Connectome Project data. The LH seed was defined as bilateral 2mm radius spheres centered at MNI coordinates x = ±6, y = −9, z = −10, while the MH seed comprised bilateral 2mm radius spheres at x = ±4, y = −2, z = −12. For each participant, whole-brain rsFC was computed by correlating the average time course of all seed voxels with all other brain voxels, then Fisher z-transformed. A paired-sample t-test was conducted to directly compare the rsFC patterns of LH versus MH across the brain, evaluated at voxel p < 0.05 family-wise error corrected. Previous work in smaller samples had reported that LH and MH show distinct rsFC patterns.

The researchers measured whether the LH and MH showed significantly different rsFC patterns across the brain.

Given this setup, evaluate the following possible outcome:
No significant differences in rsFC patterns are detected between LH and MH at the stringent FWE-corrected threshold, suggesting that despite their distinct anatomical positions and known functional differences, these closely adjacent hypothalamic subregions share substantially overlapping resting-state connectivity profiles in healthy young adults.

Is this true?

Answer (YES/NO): NO